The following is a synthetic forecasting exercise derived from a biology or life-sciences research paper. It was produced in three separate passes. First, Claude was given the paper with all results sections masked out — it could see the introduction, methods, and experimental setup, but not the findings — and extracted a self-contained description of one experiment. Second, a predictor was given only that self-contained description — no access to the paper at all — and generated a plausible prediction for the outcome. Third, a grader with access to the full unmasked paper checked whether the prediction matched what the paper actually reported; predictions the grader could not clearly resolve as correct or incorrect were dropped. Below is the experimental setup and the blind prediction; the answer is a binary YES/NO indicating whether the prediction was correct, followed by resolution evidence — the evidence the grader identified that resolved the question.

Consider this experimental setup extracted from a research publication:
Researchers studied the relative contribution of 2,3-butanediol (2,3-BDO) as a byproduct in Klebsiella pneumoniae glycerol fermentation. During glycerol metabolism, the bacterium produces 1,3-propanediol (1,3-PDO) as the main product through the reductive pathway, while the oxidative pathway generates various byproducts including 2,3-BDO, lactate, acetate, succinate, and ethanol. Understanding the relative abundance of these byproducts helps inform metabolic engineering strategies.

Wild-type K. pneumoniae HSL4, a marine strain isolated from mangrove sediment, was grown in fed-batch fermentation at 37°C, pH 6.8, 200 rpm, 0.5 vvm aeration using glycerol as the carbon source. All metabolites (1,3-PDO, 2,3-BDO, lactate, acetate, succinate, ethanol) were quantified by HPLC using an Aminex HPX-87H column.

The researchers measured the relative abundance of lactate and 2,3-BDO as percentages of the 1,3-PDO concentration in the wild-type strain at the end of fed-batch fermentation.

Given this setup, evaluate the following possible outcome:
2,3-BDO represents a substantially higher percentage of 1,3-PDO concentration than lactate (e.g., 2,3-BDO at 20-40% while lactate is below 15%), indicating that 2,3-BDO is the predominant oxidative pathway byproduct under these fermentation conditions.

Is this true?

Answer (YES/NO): NO